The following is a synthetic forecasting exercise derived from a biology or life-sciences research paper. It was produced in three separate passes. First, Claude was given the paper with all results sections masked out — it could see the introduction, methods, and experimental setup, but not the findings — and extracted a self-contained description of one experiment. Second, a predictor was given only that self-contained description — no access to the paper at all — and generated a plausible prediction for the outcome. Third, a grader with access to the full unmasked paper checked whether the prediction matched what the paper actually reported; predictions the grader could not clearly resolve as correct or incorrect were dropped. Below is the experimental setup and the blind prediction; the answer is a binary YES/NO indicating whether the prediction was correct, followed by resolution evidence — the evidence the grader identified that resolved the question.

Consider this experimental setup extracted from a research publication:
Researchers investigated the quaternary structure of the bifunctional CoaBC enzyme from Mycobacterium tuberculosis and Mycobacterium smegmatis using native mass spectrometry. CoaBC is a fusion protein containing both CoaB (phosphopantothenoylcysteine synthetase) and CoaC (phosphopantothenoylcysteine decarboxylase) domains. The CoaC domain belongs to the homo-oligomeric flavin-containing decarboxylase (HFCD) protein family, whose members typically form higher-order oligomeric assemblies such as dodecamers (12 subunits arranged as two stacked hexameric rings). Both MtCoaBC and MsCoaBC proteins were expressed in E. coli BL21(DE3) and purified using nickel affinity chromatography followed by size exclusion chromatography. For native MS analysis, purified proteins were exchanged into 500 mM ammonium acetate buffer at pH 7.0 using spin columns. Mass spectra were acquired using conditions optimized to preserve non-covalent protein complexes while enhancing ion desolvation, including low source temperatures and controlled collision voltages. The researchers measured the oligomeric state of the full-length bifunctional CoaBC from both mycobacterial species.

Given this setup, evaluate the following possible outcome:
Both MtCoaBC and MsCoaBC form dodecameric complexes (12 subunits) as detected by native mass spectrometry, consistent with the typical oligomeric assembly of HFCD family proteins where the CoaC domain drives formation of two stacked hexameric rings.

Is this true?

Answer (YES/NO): YES